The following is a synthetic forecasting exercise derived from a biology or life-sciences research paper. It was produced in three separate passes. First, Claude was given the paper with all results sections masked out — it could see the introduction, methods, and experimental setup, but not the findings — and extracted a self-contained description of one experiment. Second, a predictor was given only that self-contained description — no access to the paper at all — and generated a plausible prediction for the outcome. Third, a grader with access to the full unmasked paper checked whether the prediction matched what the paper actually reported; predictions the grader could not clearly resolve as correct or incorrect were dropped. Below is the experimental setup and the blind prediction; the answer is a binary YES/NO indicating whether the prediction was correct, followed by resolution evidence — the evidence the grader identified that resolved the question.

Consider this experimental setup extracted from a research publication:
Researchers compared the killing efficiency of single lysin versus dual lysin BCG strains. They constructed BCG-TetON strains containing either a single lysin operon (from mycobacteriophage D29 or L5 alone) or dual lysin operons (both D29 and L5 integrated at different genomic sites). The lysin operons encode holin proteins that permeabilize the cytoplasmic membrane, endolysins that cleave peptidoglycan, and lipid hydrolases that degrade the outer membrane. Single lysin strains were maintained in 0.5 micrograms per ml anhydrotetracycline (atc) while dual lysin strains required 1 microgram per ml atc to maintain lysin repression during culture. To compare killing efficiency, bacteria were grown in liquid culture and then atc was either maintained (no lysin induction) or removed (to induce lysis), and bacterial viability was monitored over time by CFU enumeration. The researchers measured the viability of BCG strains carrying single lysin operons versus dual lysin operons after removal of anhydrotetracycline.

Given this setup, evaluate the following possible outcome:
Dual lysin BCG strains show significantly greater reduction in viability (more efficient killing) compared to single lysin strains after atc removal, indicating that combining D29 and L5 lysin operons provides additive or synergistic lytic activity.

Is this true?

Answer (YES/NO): YES